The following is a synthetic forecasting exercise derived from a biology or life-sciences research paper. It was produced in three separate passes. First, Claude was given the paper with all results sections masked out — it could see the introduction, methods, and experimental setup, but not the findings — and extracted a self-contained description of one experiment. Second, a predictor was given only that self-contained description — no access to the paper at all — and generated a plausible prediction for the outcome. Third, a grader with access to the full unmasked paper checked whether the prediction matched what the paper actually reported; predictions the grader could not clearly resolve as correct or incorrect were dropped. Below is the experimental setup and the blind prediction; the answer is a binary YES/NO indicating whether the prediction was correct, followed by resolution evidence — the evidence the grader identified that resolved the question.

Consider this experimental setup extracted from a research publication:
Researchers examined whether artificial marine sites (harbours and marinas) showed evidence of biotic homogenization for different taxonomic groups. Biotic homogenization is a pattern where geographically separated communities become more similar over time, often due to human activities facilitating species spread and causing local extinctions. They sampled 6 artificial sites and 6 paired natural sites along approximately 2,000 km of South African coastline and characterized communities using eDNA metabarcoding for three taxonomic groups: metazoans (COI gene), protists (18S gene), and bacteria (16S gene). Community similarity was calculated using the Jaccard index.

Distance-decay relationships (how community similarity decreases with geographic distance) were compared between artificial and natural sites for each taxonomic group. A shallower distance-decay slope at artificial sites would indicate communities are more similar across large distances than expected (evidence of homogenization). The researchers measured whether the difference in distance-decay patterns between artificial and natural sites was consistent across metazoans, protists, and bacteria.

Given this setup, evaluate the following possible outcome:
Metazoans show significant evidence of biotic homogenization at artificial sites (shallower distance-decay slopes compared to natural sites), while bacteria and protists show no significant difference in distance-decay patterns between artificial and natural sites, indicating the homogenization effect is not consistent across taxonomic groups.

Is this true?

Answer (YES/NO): YES